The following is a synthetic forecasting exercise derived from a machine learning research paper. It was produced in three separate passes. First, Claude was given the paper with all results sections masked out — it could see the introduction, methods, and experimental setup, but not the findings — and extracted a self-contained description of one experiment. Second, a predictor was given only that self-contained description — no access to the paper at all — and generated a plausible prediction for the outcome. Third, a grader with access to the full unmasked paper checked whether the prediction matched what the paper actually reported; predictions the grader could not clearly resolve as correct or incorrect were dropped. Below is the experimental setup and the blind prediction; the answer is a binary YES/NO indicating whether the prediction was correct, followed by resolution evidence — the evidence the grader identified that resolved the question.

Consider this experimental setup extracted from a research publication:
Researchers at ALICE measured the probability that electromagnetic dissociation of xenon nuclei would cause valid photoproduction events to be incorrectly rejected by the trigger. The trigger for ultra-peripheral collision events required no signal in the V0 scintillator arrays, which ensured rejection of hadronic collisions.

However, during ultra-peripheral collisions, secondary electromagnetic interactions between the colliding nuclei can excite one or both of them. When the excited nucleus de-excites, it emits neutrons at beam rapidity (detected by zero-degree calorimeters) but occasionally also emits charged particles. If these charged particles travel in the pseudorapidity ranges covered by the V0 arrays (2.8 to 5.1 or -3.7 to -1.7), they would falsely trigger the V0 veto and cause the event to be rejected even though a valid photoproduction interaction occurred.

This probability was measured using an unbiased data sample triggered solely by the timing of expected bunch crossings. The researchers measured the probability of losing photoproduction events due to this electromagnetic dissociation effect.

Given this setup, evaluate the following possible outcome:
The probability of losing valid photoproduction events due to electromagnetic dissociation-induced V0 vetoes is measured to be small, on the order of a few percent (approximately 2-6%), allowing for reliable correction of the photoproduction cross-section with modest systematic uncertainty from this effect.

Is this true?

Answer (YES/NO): NO